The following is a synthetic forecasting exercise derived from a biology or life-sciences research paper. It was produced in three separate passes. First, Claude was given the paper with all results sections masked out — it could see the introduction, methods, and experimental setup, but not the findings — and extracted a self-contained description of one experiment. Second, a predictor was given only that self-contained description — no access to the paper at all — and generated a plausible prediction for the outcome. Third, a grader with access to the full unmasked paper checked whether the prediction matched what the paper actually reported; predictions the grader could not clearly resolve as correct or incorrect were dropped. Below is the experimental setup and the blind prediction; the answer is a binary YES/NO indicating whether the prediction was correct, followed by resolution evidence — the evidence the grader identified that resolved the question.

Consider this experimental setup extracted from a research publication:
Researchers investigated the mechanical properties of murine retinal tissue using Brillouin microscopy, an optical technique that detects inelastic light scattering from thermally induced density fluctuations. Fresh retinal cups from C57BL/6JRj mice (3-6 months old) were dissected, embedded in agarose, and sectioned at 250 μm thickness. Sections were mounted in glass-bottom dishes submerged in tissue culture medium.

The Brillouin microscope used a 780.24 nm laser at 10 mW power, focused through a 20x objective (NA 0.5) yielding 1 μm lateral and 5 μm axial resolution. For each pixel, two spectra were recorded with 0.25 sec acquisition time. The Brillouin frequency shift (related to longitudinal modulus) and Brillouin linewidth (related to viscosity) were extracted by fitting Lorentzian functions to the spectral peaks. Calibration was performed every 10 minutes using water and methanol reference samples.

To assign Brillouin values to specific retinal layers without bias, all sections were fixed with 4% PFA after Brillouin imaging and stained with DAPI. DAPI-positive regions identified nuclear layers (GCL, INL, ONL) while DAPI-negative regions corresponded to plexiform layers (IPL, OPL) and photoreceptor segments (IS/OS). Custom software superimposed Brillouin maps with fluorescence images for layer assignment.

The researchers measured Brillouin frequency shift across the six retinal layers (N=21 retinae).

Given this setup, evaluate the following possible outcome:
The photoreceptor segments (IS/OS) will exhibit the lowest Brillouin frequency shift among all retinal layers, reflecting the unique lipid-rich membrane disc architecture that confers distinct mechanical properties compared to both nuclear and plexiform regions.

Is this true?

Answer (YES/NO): YES